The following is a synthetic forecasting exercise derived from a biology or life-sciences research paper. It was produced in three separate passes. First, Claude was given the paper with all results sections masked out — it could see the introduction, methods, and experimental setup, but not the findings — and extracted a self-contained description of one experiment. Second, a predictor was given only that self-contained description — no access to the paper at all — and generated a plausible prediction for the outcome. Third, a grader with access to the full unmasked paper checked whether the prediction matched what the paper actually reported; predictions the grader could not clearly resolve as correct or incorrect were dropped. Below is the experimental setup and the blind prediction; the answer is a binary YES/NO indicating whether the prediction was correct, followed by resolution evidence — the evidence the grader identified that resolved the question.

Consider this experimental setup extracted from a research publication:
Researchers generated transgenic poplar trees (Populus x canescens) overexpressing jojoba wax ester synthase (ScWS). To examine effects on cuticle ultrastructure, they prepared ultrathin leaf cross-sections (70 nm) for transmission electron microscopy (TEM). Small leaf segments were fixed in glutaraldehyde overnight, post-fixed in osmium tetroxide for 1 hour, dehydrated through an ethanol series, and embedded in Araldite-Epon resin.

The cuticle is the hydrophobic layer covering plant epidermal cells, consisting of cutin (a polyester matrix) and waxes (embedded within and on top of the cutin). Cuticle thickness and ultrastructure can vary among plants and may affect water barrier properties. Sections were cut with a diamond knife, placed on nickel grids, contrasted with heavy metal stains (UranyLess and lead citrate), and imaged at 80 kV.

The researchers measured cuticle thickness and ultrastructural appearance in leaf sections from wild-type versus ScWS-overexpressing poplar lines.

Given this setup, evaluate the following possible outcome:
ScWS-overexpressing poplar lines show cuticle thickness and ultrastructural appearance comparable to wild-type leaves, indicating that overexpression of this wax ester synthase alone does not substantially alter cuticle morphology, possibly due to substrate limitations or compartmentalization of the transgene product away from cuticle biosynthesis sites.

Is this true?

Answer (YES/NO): YES